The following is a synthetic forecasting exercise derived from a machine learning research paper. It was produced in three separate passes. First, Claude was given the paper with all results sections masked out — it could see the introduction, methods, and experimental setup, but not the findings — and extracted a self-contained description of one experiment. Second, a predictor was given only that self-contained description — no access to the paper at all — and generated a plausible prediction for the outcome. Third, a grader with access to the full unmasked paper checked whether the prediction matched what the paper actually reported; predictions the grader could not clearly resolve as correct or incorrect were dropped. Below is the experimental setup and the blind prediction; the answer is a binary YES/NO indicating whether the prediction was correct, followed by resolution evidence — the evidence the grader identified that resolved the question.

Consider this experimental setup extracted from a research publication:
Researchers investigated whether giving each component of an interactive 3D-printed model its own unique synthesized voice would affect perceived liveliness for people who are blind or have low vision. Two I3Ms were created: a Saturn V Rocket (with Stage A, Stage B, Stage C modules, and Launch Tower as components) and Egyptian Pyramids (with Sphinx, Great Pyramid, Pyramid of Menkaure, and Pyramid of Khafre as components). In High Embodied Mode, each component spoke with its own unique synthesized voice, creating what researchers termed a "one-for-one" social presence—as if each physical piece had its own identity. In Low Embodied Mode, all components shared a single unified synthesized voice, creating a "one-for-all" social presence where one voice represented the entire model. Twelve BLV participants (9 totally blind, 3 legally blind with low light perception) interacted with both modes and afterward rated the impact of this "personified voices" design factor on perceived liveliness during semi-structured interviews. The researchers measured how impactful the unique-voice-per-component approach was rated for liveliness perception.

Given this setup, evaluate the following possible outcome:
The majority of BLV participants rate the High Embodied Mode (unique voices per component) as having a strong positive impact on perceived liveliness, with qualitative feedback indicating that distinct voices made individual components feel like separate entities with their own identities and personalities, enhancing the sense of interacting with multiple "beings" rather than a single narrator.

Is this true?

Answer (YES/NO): YES